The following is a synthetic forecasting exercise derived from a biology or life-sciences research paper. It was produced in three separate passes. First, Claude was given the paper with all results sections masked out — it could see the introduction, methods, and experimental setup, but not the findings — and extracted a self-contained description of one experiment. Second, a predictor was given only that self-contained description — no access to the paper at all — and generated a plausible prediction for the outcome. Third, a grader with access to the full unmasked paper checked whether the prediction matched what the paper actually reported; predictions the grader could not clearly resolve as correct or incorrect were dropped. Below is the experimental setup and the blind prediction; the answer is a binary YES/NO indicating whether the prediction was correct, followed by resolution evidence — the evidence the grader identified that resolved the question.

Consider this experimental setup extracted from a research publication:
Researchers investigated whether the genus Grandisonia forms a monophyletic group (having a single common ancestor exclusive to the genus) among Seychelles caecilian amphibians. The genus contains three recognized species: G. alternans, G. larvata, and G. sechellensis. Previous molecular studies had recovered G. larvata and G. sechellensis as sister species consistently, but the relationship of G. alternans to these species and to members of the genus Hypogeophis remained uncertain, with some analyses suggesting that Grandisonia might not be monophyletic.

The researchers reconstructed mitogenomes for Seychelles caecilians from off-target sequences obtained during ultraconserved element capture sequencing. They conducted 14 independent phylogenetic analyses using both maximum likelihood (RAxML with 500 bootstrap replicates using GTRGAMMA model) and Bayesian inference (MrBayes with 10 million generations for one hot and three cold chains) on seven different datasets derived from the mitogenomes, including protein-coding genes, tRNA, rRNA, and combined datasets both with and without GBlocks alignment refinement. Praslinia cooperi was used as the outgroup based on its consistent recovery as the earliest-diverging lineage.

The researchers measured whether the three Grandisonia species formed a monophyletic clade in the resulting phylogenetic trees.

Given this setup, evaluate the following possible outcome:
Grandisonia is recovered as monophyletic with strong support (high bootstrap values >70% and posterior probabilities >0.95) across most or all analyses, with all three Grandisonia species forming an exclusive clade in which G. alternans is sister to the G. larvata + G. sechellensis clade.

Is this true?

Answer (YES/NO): NO